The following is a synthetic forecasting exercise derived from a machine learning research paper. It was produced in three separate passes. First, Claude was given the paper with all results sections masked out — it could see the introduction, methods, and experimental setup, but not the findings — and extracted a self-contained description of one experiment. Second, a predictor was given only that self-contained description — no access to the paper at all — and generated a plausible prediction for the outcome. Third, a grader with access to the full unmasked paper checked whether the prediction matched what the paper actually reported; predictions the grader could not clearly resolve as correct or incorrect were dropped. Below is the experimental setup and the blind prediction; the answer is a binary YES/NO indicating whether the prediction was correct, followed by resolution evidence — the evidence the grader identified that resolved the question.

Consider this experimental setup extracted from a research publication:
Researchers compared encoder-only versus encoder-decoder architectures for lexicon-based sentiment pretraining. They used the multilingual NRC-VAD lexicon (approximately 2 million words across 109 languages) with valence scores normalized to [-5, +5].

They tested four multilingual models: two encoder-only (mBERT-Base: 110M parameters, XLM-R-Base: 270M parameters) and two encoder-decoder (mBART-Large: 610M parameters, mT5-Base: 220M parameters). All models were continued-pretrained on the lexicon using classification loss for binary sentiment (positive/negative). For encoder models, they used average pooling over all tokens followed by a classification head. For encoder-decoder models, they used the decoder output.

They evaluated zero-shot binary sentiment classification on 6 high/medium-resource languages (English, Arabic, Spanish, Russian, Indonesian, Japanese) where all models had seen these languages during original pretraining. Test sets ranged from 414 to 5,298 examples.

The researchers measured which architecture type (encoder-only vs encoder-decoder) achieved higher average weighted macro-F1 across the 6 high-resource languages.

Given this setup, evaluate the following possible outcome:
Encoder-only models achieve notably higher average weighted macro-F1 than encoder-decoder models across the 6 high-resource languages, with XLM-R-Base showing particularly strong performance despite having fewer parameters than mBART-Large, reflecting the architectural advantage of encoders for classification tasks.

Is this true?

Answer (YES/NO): NO